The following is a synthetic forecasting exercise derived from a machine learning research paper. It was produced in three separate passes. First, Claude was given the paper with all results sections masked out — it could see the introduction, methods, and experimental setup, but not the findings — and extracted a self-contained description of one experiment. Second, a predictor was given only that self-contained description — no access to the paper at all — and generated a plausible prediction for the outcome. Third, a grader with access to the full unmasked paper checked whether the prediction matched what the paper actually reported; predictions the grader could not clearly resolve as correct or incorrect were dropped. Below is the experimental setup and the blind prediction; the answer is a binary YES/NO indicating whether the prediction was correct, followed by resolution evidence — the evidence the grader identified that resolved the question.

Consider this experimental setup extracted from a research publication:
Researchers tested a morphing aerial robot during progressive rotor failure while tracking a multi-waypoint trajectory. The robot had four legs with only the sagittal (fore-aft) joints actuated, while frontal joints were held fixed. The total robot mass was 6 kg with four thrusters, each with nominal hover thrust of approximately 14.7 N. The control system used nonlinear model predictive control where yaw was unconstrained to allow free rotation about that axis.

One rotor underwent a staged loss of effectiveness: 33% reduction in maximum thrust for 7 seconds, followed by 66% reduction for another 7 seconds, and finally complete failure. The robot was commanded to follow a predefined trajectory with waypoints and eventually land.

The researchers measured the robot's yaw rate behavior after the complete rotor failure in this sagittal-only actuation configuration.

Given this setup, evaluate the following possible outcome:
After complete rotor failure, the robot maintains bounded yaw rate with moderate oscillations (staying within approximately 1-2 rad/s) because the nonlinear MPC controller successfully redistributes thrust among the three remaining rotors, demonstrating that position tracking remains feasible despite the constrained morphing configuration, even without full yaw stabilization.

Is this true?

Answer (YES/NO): NO